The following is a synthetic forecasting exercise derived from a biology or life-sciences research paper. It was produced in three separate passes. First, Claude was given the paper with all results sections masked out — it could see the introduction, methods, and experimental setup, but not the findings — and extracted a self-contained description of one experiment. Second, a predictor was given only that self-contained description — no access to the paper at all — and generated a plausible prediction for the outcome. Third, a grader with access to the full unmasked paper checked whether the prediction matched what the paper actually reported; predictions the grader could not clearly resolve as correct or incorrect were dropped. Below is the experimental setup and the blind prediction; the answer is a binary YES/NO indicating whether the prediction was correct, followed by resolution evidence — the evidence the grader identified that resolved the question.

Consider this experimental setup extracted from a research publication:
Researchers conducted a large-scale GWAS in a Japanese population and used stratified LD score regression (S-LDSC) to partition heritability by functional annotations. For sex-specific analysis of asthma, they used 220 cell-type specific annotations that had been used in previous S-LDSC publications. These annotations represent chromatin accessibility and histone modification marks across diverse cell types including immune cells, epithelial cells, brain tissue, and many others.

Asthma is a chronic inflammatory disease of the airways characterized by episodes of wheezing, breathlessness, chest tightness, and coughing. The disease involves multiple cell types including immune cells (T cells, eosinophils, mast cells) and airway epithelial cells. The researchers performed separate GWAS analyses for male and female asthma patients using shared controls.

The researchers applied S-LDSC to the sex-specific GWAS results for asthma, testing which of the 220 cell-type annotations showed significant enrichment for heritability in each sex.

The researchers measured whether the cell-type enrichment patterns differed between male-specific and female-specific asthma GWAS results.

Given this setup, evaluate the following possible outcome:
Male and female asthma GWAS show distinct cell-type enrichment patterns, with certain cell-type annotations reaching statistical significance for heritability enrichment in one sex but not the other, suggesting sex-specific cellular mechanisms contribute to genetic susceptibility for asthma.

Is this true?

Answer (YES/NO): YES